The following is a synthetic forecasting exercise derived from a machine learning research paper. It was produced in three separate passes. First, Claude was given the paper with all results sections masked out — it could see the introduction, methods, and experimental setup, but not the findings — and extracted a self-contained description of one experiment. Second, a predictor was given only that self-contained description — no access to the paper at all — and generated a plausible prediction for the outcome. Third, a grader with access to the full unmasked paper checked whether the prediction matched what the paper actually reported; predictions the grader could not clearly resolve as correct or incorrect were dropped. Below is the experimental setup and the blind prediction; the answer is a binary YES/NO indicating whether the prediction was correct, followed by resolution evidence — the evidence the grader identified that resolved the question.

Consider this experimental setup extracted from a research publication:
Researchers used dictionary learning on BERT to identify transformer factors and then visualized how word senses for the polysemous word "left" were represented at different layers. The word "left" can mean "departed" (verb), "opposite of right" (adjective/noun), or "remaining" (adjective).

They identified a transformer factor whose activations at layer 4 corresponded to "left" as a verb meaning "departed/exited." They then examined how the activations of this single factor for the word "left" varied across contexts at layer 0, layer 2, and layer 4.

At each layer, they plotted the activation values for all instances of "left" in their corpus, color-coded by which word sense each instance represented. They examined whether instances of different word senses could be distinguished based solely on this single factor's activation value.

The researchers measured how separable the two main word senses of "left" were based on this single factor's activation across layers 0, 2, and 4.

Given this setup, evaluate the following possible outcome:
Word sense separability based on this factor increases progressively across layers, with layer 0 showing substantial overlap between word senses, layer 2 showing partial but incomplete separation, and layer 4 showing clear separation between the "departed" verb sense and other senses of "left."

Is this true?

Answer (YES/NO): YES